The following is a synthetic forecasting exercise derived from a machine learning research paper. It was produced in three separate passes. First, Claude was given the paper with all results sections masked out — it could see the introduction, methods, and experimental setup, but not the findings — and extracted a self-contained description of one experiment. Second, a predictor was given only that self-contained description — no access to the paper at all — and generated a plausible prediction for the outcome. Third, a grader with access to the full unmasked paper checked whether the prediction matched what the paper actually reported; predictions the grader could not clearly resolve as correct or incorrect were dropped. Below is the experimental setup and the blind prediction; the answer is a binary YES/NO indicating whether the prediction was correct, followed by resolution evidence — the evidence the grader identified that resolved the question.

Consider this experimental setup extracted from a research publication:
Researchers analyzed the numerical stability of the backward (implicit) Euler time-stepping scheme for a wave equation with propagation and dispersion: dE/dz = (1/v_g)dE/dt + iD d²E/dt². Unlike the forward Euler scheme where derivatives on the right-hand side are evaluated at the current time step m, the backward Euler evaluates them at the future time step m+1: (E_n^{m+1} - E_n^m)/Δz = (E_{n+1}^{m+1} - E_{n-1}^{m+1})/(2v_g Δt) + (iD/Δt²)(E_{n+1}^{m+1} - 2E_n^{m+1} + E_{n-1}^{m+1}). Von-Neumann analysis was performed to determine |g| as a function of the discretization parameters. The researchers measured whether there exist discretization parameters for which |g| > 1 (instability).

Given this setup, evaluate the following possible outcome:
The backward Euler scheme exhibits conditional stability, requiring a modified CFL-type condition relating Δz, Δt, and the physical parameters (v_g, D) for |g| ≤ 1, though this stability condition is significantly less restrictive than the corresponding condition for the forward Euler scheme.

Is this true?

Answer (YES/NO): NO